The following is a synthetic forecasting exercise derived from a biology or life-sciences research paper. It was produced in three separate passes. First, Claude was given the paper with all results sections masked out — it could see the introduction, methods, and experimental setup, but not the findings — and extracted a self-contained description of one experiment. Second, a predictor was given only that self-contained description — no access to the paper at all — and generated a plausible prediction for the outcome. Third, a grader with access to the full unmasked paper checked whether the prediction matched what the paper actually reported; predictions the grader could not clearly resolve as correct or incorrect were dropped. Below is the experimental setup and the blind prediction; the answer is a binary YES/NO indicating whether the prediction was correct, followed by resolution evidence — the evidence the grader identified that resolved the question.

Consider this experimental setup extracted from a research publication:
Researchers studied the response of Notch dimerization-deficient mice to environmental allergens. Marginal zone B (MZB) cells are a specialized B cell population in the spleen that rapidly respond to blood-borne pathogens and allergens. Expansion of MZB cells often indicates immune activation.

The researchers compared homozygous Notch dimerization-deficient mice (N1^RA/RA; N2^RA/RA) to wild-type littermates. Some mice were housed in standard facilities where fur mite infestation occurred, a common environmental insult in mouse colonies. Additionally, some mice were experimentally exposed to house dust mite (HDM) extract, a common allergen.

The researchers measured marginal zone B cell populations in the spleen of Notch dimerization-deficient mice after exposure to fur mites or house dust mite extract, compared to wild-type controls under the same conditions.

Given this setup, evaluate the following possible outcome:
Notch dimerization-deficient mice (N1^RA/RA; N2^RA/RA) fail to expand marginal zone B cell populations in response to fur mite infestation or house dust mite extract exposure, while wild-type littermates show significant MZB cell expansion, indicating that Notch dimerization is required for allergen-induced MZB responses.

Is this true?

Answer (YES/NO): NO